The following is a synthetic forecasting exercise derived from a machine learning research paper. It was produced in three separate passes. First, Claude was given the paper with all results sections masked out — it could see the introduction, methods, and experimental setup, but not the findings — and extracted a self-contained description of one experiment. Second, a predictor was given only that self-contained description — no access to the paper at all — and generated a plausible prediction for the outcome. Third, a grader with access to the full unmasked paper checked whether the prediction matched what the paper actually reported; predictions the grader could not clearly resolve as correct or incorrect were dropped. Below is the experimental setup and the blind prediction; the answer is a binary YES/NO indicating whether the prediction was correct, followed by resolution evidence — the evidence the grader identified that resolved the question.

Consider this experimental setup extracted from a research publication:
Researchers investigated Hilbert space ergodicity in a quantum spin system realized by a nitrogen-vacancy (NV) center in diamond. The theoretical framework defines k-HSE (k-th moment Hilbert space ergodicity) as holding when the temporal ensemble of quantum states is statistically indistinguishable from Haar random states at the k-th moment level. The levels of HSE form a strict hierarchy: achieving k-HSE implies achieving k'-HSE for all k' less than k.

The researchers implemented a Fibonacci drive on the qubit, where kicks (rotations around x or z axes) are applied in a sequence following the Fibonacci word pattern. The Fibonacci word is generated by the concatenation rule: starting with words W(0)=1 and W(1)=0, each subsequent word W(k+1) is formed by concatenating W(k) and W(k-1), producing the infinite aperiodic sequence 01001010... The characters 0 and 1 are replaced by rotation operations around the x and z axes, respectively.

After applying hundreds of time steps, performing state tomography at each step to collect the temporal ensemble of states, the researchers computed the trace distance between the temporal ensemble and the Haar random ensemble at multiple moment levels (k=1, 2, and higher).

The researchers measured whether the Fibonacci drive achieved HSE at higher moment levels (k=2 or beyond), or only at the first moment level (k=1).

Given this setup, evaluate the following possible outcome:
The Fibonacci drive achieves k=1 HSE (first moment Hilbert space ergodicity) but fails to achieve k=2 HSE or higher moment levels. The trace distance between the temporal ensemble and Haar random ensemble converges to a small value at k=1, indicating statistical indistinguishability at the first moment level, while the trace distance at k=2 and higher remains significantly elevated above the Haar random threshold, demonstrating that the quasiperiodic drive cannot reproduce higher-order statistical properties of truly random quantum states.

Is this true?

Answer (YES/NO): NO